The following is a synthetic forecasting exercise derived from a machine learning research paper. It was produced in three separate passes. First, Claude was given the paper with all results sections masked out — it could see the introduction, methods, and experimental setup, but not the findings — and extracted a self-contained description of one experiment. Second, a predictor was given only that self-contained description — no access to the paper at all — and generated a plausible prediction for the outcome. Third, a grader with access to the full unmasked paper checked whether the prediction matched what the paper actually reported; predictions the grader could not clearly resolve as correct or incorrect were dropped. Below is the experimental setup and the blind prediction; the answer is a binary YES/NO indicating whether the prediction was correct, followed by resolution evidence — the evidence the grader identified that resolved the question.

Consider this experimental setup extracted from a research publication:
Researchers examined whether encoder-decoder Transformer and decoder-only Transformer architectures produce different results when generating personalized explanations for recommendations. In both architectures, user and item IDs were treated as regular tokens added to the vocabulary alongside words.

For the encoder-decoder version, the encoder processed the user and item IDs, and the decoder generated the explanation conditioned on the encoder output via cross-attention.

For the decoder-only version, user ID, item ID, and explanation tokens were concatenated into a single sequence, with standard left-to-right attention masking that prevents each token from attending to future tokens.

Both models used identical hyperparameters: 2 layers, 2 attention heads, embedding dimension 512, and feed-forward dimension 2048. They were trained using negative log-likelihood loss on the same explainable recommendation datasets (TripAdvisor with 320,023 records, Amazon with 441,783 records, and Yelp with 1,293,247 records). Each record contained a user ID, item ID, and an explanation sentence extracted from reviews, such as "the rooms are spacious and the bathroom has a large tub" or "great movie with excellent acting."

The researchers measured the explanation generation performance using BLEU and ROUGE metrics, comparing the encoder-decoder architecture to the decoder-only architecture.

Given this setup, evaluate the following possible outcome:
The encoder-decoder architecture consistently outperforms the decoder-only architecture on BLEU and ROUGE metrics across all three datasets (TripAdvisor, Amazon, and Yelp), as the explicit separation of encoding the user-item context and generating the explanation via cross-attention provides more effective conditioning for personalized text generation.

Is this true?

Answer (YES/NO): NO